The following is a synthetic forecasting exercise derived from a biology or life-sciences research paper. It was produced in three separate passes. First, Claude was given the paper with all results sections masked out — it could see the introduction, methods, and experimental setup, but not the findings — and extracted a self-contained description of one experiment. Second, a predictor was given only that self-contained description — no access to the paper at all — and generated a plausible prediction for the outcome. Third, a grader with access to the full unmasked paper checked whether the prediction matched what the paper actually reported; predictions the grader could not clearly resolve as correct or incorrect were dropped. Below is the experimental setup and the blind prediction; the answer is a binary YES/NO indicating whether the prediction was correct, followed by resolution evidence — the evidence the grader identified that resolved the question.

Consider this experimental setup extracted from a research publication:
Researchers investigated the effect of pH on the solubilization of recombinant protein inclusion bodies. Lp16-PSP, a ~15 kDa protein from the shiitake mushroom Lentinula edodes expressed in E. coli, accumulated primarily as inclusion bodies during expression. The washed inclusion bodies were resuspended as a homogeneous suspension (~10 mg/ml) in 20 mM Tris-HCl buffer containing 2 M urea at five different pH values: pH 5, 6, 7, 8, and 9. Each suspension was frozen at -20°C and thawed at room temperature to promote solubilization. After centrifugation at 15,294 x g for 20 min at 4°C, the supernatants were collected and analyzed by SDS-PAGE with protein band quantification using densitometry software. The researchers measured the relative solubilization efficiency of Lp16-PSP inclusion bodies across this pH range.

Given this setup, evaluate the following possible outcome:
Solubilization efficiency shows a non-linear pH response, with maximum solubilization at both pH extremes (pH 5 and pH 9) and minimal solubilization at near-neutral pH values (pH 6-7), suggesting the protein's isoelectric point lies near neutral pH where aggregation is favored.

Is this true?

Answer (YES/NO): NO